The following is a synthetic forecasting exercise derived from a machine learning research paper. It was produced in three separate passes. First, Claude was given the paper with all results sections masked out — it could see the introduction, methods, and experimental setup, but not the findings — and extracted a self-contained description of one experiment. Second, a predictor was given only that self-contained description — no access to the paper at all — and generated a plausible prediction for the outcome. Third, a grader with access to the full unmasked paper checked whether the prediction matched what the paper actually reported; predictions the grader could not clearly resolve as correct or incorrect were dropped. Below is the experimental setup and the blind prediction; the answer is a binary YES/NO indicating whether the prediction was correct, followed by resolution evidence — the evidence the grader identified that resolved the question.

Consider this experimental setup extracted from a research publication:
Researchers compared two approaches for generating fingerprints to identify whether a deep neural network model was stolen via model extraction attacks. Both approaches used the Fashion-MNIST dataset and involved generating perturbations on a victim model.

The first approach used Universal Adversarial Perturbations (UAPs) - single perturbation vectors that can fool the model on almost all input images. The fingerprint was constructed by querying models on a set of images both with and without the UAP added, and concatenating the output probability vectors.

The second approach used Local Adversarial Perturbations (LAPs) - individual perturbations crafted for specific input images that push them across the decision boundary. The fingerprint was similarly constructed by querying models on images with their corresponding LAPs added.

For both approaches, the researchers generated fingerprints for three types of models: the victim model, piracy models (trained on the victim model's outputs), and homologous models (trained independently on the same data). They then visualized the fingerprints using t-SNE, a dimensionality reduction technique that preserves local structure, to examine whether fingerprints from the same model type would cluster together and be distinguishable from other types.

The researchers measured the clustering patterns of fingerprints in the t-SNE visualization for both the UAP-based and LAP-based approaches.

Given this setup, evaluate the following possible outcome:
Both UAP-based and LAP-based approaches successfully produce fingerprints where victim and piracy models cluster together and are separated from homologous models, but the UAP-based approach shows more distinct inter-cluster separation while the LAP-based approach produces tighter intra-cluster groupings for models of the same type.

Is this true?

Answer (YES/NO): NO